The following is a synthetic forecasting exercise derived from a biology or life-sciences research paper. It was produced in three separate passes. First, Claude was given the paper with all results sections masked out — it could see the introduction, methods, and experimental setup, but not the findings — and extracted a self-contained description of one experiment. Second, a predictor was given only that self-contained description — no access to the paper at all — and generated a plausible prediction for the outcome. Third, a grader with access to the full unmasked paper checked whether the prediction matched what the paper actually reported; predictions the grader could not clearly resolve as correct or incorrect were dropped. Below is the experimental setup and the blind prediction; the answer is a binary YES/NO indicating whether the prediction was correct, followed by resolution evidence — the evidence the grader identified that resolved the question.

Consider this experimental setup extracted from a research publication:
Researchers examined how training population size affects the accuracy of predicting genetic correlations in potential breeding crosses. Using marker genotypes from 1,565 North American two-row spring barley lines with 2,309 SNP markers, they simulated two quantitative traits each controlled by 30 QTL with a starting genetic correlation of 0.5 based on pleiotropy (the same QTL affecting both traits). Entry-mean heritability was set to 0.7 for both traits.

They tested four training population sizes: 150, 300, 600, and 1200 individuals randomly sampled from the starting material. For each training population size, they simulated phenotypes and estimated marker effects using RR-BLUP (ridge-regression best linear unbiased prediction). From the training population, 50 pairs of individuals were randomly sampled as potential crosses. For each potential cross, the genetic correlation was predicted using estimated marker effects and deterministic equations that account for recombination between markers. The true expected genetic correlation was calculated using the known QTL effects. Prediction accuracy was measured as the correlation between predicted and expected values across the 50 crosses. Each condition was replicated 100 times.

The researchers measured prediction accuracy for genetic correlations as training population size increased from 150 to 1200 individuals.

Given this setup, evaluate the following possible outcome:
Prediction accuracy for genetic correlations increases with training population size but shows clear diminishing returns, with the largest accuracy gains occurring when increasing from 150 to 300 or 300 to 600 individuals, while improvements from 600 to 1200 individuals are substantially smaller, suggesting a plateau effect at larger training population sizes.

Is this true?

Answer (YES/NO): NO